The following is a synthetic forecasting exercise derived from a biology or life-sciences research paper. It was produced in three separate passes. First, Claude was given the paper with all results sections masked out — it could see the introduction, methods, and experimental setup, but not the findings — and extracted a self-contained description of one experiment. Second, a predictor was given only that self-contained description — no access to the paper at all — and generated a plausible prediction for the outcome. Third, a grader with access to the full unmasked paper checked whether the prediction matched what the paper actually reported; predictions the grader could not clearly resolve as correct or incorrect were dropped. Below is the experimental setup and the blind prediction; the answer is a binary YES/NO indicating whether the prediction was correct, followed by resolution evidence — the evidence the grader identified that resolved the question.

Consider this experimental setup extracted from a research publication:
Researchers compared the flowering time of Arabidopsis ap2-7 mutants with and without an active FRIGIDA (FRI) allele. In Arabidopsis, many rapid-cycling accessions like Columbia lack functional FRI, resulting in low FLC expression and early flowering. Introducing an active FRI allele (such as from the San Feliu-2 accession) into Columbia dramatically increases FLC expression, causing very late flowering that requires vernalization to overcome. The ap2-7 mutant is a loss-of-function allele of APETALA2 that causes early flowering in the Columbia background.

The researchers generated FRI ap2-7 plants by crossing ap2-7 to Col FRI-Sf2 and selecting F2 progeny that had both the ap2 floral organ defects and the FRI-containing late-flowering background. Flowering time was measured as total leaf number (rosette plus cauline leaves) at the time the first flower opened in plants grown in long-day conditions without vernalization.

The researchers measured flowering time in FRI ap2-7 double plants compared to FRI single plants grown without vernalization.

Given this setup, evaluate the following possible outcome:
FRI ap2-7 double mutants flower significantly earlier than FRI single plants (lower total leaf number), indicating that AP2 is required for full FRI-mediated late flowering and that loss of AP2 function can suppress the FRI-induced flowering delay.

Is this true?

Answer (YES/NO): YES